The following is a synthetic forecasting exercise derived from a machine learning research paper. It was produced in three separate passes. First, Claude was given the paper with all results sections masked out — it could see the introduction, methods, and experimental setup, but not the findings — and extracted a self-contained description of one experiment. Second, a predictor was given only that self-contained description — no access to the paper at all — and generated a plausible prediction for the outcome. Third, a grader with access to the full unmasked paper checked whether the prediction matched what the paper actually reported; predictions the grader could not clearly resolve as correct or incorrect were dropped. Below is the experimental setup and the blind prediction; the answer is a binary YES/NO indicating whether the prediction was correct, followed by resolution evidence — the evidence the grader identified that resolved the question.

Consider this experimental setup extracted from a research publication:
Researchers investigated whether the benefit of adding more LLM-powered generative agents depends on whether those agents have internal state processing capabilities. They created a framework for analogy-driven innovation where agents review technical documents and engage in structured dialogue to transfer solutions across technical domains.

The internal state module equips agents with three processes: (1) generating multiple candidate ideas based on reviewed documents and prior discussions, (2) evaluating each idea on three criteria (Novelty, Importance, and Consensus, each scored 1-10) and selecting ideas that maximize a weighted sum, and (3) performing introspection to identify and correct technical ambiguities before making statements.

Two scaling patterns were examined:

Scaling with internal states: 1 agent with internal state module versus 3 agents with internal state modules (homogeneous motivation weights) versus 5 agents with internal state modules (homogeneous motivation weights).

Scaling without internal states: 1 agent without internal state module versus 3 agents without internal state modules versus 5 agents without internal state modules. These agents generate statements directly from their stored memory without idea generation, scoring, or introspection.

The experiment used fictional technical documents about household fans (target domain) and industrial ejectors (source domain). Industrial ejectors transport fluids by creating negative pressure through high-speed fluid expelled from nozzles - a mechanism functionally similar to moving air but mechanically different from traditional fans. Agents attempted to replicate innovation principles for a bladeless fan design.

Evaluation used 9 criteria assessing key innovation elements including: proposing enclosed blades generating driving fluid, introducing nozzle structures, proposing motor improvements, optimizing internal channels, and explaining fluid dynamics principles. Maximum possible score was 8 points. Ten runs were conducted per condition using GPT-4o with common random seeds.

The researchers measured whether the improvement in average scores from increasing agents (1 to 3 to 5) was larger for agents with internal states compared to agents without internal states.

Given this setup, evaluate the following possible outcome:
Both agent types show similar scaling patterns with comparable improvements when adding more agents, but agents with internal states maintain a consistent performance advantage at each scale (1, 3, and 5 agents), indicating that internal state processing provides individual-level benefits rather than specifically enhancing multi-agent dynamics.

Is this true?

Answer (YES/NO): NO